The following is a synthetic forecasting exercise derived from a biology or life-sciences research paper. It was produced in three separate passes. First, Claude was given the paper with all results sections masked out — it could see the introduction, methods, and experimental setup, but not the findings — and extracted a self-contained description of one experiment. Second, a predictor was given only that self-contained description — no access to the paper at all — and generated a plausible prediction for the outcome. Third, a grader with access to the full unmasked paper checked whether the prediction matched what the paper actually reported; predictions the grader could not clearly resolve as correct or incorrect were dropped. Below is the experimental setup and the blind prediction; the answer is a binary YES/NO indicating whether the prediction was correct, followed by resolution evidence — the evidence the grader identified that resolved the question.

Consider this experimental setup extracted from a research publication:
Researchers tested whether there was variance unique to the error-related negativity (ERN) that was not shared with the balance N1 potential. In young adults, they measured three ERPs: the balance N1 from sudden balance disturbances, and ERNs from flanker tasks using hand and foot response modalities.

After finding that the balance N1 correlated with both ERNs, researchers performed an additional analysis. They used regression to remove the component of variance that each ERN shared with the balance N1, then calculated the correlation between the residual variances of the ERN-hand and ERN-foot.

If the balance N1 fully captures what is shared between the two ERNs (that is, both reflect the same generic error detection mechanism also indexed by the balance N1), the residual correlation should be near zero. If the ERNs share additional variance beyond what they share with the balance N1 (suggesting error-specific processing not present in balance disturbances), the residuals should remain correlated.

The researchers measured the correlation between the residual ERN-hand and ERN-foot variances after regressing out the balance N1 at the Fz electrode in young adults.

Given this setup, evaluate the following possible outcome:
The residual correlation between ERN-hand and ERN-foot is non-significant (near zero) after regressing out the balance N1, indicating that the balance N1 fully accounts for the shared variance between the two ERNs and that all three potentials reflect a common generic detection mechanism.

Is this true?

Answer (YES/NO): NO